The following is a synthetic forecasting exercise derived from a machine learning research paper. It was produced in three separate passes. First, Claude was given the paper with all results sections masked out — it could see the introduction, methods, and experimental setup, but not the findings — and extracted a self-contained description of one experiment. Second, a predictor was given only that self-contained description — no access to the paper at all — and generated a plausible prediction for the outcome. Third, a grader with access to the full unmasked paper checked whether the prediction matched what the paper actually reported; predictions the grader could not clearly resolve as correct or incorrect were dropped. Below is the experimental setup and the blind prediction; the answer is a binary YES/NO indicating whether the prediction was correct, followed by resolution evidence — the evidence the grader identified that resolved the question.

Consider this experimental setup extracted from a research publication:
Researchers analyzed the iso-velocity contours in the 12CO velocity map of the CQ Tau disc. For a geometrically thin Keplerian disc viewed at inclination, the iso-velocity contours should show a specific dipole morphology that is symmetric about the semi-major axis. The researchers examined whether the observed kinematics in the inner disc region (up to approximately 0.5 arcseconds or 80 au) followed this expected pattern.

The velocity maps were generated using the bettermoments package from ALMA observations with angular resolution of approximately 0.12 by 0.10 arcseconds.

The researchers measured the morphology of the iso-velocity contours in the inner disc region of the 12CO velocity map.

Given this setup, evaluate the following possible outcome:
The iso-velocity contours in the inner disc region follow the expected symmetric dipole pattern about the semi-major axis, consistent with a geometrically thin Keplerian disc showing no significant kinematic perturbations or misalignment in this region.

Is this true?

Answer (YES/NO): NO